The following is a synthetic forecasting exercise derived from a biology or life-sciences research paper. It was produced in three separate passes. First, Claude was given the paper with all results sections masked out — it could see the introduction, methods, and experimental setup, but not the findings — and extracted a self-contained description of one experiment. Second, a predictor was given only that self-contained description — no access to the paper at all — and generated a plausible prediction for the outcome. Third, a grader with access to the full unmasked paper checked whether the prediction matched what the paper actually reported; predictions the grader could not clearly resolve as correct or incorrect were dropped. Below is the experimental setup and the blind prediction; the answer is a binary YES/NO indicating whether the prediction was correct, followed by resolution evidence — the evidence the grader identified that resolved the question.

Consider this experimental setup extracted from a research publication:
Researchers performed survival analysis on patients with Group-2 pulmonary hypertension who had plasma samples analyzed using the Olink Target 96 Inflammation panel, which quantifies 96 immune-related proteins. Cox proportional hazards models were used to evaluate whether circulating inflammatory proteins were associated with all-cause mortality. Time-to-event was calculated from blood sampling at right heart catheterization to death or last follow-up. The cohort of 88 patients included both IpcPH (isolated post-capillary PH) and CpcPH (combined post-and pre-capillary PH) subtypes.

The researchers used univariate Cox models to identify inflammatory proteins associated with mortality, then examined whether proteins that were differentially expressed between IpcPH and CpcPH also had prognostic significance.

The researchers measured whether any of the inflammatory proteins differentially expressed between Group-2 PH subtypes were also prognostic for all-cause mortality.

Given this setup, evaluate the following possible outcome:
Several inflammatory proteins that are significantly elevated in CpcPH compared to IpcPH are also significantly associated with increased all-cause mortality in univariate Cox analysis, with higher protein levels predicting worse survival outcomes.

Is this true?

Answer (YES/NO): YES